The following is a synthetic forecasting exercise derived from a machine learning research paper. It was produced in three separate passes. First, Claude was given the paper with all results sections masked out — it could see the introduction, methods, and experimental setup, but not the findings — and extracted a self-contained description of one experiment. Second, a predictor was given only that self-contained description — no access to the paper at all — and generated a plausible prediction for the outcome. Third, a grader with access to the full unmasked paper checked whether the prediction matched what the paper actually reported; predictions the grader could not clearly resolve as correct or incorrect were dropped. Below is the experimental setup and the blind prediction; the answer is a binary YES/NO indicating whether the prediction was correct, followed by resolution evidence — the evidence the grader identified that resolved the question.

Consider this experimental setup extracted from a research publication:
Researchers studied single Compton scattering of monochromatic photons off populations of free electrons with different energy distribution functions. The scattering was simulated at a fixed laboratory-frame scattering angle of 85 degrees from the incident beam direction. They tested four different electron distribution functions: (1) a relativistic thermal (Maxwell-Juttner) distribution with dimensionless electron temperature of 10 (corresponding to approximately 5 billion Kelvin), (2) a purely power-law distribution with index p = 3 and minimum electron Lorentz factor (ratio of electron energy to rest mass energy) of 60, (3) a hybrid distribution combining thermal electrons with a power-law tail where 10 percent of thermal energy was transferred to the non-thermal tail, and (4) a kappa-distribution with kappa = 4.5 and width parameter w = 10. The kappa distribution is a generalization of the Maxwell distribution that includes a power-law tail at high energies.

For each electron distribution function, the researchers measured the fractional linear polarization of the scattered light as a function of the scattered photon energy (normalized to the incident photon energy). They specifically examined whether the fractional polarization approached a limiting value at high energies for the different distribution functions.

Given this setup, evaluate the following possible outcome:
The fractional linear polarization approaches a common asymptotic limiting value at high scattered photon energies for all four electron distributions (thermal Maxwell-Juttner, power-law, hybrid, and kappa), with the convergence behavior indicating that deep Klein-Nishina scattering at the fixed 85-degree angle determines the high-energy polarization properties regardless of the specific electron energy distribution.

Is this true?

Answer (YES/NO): NO